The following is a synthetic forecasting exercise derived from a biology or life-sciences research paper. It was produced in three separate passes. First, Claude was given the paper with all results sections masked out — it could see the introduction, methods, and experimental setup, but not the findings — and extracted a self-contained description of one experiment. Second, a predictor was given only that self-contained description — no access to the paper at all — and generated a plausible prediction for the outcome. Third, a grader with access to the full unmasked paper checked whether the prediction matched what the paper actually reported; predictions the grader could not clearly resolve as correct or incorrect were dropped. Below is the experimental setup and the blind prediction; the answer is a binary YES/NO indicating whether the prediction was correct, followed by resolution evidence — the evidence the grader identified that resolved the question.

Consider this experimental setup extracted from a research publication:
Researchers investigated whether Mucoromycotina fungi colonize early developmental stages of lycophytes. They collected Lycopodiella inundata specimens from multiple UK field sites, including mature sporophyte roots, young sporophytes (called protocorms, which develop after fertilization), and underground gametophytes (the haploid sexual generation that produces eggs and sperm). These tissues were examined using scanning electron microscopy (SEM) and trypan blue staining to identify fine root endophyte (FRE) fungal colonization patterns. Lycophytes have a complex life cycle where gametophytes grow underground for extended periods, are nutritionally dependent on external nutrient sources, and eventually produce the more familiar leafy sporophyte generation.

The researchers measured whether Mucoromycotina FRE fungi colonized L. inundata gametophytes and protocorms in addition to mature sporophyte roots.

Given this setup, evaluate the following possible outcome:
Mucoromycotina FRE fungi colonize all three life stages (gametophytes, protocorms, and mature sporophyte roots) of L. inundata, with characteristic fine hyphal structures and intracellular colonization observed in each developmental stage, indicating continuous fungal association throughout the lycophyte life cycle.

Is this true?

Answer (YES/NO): YES